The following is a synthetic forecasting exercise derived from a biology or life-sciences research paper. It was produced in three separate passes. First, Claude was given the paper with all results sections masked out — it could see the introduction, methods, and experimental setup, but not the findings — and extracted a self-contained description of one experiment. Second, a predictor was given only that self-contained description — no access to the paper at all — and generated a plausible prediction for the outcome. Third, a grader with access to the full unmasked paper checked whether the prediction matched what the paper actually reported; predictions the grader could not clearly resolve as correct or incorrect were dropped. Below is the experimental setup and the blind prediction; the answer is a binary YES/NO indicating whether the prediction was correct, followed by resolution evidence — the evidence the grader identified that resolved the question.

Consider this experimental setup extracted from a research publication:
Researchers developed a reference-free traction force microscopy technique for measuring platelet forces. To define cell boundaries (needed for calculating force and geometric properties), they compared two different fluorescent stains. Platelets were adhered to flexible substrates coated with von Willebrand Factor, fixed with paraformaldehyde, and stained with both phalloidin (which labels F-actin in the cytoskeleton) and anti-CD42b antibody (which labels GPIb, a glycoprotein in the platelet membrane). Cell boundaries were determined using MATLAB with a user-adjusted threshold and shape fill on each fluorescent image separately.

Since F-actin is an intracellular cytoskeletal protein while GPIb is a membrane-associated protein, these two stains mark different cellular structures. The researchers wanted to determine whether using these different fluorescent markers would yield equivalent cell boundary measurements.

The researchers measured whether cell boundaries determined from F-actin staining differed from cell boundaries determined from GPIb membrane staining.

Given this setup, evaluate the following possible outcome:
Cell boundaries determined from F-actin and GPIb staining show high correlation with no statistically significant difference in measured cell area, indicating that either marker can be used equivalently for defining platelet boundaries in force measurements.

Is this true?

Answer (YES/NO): YES